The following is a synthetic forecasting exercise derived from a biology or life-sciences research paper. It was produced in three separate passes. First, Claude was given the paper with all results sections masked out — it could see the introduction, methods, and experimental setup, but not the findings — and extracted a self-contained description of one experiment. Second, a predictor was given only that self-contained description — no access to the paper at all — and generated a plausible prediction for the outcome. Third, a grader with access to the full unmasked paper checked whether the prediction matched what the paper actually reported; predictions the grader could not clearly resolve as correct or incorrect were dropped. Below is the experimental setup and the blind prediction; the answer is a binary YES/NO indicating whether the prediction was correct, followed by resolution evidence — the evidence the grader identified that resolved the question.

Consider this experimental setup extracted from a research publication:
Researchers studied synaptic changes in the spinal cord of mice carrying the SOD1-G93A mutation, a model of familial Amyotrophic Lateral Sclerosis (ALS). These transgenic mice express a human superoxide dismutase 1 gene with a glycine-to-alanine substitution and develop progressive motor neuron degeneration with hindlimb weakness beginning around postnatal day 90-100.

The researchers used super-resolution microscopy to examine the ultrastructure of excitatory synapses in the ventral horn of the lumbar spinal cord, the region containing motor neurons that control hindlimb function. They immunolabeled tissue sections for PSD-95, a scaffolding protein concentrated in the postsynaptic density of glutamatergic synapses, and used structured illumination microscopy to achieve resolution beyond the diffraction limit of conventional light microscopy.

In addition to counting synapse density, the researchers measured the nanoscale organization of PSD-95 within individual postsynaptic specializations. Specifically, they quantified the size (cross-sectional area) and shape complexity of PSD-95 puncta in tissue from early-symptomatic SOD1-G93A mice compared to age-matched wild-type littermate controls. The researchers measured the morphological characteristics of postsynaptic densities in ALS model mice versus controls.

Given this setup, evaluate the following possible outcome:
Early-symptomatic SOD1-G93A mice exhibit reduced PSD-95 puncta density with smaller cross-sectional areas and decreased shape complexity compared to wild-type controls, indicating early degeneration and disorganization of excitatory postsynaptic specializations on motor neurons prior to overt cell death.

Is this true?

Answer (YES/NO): NO